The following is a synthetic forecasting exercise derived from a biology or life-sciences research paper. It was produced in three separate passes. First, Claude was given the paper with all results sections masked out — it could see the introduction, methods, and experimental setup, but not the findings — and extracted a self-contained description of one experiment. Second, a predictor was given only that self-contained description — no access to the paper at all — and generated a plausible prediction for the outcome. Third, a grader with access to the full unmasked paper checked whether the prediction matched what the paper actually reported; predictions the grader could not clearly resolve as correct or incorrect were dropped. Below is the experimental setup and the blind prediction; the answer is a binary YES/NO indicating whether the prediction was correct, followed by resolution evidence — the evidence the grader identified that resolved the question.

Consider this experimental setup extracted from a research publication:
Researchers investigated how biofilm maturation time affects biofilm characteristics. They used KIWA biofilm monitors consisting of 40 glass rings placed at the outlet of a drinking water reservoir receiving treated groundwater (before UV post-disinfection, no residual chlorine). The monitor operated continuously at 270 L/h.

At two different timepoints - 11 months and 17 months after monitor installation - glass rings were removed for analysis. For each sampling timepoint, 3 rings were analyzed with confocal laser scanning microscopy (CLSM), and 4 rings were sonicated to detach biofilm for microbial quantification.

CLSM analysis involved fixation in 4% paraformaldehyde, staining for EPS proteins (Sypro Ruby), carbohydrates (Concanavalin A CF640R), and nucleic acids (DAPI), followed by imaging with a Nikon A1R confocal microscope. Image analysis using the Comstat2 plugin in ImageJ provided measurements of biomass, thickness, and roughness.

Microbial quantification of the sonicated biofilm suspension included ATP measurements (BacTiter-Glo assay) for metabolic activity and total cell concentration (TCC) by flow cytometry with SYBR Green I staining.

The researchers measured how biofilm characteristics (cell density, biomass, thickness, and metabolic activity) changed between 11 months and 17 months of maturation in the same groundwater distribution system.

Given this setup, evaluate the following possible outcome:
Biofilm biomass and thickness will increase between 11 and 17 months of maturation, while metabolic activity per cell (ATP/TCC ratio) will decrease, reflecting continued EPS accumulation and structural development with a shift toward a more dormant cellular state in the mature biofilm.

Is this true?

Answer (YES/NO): NO